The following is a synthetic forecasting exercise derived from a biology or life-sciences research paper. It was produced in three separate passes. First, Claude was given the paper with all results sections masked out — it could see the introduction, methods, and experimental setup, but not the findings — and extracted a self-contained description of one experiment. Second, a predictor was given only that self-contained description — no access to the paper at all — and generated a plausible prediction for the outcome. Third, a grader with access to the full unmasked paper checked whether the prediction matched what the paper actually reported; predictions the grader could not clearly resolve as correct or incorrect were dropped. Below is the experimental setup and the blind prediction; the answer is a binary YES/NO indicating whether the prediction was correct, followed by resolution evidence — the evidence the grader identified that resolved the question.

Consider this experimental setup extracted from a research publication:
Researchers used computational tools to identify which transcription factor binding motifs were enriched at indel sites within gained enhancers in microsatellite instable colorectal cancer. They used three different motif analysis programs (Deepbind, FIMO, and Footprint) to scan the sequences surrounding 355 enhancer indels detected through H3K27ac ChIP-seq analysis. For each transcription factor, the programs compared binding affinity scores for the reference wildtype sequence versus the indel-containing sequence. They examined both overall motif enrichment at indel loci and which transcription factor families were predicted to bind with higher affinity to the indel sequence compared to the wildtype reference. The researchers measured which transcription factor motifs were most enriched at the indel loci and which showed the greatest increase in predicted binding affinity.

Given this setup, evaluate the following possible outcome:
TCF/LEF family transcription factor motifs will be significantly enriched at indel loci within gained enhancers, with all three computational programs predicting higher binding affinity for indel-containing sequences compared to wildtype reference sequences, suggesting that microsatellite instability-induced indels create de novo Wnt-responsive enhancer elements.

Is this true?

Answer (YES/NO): NO